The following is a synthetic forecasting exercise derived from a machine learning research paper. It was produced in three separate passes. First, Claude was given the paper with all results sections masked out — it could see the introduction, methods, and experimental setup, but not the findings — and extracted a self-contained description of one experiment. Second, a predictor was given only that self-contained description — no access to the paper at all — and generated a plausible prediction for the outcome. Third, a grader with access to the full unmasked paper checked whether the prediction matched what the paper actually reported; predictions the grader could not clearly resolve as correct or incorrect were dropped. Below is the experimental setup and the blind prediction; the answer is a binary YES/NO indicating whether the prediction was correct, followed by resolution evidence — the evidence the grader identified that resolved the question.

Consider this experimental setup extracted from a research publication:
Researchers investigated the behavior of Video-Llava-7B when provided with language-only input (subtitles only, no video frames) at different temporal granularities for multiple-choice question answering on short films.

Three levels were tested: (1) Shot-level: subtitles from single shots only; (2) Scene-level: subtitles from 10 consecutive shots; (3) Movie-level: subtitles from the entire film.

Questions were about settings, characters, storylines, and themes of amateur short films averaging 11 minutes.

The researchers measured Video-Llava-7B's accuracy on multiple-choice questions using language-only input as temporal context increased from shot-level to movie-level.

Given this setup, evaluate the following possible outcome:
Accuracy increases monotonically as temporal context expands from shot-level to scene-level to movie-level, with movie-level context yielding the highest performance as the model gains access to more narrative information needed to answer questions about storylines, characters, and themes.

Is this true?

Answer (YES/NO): NO